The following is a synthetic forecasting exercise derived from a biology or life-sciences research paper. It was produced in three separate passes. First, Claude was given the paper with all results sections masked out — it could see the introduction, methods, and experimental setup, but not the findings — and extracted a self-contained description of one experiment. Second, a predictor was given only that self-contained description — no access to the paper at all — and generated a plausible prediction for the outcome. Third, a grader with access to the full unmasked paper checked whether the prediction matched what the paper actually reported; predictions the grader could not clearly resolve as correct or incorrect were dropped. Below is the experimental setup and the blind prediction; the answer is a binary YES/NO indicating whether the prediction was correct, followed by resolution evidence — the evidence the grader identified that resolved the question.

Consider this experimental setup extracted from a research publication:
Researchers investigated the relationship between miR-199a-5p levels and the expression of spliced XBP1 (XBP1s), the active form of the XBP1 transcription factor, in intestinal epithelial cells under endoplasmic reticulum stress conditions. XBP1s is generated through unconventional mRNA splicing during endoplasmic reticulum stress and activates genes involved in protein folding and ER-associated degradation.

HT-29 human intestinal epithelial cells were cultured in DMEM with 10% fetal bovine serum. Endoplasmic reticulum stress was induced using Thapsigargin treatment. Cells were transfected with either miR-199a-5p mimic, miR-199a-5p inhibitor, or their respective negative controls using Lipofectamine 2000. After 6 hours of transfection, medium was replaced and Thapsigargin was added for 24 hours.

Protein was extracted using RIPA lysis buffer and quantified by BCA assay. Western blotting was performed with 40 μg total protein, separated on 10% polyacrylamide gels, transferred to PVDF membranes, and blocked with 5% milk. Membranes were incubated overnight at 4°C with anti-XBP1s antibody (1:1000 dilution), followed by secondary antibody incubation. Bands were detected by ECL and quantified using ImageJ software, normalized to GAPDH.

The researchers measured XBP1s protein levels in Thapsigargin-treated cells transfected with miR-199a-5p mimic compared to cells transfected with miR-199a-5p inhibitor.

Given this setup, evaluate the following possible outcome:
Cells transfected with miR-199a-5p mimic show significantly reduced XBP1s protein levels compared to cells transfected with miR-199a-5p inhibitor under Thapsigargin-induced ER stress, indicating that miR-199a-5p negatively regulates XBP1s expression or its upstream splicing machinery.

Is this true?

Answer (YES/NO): YES